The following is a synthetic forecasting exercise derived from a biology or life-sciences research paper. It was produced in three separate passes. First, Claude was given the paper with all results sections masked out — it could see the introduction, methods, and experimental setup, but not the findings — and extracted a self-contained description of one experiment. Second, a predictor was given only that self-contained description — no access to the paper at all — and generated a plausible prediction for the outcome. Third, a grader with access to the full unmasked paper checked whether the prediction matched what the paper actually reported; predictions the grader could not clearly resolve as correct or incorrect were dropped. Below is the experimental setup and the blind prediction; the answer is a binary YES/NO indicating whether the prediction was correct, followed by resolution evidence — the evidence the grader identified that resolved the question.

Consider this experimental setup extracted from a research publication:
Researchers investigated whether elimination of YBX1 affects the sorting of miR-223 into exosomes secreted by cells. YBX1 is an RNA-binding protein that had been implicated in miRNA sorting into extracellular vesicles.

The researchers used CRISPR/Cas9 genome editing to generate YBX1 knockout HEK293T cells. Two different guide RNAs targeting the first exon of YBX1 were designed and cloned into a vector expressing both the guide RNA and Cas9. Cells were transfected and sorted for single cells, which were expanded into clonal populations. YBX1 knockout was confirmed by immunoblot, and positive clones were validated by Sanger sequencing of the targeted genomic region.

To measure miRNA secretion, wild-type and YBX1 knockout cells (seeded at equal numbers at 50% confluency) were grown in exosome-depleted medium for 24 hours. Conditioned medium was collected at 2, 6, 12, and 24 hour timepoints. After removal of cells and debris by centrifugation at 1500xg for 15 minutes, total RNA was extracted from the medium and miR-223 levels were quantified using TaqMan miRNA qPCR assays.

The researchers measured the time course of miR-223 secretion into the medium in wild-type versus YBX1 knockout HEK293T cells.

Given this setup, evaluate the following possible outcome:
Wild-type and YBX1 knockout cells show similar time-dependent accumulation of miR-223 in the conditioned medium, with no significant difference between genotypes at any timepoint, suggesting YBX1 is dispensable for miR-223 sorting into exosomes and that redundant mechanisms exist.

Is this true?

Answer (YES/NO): NO